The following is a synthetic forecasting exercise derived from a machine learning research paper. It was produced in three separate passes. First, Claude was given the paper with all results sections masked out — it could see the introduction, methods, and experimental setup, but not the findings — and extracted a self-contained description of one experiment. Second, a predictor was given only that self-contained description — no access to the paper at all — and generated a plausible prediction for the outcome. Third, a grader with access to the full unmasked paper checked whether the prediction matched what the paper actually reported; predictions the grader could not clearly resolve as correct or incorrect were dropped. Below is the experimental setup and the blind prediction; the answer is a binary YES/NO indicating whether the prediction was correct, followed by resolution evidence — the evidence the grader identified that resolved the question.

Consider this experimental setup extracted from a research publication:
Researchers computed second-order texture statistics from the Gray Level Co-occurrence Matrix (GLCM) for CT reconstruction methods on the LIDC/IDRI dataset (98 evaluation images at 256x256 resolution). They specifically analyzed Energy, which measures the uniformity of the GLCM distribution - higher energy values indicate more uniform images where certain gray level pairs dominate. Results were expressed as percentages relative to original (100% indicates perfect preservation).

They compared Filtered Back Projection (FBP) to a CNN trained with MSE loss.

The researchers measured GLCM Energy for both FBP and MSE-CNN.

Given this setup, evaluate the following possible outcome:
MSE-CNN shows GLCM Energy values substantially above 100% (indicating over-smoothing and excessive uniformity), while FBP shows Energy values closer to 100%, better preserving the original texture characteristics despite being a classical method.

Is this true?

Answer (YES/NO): NO